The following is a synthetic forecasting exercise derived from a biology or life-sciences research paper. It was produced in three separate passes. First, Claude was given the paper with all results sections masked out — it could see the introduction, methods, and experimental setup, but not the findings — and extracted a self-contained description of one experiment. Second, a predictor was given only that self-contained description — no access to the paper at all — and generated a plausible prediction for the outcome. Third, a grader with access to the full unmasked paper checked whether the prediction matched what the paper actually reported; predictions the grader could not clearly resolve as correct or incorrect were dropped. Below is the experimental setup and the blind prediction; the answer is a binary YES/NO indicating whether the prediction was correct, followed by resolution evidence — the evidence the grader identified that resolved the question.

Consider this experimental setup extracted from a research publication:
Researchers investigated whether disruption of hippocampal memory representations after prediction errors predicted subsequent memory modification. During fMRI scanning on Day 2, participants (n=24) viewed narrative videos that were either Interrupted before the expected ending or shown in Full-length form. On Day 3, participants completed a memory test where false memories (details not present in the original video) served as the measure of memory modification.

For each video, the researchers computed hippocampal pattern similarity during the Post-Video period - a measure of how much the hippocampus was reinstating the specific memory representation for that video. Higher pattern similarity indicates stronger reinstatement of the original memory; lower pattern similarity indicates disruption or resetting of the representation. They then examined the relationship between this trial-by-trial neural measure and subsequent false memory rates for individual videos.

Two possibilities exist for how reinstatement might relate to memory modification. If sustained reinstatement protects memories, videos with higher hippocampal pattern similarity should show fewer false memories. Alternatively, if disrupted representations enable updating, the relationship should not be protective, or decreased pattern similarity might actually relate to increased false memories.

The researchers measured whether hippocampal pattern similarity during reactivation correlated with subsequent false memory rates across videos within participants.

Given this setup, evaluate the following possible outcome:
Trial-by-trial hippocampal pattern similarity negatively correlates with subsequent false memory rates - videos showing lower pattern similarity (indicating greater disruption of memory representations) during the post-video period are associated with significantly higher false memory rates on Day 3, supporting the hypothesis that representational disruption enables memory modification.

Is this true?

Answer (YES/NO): NO